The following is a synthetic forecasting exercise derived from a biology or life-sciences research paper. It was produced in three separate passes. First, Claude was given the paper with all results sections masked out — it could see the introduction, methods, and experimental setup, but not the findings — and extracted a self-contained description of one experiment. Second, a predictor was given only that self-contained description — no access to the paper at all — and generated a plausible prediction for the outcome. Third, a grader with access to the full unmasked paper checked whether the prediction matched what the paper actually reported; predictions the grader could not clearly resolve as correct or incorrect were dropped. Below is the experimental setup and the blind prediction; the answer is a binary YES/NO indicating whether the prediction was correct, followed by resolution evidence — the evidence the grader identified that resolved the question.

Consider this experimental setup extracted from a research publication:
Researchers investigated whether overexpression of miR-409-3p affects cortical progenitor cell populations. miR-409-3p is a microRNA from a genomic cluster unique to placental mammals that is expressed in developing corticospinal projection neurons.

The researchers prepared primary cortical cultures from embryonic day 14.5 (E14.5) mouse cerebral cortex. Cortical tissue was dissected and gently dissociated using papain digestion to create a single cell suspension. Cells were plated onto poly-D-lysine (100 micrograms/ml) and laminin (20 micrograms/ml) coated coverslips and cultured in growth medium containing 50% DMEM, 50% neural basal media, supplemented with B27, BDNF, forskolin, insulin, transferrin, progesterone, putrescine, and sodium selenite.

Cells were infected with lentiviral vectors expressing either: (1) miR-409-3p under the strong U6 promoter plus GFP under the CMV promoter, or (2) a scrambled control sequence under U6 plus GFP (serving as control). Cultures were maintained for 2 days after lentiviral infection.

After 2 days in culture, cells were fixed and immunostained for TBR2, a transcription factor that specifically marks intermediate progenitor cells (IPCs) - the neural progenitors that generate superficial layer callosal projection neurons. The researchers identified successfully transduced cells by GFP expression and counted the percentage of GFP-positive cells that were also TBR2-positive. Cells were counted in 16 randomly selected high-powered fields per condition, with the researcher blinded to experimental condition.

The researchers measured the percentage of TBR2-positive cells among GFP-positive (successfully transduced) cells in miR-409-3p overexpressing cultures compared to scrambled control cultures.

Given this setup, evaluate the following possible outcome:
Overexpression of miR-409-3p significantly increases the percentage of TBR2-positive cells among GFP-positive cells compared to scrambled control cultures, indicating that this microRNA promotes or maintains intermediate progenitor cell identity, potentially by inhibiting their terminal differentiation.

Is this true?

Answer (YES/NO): NO